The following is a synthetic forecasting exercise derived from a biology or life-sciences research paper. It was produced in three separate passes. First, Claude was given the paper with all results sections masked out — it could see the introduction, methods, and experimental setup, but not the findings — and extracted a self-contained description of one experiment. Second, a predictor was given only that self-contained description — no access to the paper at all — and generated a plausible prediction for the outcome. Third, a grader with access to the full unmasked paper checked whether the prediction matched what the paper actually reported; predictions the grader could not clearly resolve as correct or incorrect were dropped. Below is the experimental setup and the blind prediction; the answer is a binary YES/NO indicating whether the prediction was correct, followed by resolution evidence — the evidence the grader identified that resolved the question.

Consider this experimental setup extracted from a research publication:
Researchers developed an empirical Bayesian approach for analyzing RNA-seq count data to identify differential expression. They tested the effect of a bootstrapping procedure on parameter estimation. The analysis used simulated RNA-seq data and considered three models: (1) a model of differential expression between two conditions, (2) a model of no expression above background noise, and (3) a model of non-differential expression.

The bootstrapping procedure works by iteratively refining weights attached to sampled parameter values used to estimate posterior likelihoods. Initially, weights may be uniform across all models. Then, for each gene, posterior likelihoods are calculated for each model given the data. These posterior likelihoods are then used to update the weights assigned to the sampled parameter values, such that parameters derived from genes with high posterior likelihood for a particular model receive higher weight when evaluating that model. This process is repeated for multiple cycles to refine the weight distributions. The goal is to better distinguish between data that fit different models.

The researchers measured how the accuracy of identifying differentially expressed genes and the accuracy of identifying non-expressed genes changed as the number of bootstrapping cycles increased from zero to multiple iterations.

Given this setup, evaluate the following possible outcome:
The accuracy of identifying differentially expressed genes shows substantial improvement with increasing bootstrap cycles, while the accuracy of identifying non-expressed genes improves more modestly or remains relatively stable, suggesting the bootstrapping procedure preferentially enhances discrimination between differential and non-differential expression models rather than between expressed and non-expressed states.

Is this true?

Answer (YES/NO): NO